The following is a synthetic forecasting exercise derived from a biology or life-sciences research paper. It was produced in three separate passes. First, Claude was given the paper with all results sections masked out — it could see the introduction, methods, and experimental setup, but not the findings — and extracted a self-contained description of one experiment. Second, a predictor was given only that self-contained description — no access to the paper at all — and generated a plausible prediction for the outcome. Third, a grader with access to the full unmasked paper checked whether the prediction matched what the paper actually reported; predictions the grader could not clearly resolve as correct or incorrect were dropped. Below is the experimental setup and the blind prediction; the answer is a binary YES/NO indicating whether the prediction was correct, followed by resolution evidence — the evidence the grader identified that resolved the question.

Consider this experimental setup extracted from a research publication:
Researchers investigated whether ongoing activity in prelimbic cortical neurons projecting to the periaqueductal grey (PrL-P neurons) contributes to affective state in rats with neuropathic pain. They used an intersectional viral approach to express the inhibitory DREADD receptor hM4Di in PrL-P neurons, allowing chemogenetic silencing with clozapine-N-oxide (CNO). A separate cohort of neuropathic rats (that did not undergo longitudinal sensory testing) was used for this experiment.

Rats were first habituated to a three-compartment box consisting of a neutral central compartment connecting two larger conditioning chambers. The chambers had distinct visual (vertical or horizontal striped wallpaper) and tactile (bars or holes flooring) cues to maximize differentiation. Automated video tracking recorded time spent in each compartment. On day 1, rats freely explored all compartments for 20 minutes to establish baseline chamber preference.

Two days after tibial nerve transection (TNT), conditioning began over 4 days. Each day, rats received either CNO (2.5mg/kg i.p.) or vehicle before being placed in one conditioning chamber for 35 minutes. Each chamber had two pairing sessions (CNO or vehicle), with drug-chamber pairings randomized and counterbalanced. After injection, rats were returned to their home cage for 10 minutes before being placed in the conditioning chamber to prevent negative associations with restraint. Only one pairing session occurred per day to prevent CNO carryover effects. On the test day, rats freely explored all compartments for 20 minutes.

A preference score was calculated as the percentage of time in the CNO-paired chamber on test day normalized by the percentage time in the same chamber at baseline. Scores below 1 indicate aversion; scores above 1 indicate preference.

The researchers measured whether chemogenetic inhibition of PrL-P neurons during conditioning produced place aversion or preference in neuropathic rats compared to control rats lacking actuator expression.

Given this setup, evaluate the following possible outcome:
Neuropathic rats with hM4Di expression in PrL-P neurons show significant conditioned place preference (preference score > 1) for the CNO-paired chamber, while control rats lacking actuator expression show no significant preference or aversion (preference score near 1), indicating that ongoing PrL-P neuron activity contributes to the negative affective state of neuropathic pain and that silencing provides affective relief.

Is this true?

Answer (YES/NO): NO